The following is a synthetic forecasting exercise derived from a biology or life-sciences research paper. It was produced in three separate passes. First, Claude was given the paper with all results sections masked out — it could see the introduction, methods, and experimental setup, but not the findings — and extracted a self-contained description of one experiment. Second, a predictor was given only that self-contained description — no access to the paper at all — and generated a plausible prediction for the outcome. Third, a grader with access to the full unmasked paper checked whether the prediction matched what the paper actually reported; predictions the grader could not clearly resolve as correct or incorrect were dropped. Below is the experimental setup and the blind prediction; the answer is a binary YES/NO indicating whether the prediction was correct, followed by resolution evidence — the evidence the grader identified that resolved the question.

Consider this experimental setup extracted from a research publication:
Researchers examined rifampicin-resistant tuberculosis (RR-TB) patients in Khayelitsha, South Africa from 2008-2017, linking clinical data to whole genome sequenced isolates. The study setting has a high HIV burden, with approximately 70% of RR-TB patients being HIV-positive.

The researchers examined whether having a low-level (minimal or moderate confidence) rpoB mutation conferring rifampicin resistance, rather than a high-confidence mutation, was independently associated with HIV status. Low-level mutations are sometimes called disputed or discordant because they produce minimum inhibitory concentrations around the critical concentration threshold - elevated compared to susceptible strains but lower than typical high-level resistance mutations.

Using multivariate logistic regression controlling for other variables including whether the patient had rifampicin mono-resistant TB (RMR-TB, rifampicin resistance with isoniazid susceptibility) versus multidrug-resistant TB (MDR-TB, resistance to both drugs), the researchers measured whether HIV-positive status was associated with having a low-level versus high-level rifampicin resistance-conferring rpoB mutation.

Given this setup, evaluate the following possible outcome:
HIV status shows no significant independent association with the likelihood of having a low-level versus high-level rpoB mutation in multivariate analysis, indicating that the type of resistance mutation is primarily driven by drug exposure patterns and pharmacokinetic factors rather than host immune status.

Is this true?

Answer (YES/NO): YES